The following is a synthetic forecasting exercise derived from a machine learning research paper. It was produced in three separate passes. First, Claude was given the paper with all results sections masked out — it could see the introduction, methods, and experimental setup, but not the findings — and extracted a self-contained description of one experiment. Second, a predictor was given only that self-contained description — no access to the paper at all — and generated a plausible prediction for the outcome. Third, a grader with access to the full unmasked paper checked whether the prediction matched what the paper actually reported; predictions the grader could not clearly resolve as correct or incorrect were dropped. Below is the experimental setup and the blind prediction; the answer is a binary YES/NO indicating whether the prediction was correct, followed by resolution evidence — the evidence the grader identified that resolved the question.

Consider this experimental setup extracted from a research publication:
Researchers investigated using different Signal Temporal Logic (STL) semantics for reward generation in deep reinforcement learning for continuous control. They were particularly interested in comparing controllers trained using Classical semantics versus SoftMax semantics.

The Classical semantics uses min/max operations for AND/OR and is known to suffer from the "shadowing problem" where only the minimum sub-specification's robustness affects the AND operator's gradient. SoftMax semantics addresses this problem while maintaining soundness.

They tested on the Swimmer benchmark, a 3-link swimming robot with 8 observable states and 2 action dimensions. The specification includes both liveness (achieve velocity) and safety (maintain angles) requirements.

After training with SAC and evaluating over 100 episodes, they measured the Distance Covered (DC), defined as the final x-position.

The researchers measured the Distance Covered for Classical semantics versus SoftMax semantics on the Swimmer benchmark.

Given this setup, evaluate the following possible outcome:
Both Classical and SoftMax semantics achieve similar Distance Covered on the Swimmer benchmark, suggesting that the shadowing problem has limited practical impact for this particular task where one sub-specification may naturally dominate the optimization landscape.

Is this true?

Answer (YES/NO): NO